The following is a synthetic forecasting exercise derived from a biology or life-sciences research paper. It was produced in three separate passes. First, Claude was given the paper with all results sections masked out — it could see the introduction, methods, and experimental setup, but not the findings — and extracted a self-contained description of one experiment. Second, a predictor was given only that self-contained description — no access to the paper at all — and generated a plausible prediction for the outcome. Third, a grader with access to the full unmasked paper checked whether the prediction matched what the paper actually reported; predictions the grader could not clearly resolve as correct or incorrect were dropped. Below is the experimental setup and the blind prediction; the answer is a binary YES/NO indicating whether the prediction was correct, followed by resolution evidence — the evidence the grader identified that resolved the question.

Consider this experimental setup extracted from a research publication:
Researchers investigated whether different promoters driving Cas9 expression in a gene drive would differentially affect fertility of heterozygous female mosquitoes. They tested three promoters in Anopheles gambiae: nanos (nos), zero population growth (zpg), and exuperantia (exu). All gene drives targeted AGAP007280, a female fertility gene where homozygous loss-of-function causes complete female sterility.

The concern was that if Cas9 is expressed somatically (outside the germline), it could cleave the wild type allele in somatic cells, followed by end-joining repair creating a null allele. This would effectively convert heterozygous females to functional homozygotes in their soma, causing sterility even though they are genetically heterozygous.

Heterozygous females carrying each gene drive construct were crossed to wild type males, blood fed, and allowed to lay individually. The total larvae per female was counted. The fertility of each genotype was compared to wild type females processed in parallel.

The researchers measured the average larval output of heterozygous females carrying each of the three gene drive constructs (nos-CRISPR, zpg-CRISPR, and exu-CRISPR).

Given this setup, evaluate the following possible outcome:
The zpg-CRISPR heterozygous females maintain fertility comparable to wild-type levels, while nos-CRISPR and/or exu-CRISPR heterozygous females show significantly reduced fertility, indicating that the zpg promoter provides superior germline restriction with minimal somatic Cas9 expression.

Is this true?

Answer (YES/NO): NO